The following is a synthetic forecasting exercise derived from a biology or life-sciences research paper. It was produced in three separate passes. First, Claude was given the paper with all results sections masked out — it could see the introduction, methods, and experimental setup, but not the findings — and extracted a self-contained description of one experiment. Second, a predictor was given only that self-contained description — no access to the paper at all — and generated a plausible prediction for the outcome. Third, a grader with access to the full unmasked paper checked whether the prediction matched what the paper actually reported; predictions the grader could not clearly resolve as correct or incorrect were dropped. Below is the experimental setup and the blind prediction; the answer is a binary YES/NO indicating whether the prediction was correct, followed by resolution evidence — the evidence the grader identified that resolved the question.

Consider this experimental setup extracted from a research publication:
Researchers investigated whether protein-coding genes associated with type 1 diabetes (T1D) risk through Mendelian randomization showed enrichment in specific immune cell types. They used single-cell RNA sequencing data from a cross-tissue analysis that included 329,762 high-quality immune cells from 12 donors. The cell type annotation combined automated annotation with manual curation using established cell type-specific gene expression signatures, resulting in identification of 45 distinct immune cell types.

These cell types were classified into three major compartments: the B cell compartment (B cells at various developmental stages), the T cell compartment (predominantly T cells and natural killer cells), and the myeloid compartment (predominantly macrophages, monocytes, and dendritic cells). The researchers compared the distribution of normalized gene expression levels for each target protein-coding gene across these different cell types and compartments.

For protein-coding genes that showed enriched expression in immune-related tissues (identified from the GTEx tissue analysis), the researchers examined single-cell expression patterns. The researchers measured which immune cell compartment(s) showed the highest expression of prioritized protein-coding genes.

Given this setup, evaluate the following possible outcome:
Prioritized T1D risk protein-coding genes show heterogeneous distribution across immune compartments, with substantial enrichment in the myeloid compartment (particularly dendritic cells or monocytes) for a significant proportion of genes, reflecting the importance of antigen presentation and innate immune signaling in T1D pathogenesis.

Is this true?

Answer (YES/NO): NO